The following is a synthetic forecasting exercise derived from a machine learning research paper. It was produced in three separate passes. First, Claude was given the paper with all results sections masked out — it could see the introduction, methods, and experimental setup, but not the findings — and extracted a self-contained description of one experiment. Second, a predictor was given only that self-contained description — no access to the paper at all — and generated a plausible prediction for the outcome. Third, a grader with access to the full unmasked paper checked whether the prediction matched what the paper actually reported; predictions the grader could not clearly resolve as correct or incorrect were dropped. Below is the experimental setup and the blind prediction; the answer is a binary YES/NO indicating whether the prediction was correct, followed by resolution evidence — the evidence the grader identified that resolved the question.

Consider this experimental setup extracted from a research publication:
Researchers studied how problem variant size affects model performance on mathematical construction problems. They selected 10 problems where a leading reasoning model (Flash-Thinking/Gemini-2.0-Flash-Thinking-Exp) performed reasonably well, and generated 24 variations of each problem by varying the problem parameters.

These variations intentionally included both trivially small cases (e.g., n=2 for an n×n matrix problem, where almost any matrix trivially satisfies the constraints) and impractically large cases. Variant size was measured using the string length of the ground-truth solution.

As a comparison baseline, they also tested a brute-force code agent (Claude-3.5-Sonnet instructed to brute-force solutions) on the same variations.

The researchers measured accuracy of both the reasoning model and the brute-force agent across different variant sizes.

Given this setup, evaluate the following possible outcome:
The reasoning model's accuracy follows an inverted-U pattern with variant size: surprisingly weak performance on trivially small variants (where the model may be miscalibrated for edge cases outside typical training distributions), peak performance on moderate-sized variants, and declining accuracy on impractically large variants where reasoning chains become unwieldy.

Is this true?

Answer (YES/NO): NO